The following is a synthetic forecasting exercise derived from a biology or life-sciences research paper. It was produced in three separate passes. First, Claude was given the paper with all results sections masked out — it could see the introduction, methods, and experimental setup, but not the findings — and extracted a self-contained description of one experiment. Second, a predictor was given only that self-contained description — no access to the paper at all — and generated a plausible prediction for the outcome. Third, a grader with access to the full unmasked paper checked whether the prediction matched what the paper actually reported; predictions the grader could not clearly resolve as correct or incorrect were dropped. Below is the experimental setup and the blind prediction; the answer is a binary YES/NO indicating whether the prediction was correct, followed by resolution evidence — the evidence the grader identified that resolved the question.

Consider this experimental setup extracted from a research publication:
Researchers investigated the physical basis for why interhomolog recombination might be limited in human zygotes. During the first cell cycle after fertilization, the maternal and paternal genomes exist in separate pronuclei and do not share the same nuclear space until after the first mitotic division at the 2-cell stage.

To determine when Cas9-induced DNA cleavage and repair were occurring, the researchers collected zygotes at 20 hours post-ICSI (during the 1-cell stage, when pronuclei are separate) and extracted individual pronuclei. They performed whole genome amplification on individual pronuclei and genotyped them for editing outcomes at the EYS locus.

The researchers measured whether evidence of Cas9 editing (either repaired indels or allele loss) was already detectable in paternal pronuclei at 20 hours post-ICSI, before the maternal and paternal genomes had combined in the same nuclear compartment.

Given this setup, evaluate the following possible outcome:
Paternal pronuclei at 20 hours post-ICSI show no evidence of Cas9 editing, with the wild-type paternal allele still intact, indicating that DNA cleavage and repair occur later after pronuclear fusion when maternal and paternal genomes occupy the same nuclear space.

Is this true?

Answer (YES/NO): NO